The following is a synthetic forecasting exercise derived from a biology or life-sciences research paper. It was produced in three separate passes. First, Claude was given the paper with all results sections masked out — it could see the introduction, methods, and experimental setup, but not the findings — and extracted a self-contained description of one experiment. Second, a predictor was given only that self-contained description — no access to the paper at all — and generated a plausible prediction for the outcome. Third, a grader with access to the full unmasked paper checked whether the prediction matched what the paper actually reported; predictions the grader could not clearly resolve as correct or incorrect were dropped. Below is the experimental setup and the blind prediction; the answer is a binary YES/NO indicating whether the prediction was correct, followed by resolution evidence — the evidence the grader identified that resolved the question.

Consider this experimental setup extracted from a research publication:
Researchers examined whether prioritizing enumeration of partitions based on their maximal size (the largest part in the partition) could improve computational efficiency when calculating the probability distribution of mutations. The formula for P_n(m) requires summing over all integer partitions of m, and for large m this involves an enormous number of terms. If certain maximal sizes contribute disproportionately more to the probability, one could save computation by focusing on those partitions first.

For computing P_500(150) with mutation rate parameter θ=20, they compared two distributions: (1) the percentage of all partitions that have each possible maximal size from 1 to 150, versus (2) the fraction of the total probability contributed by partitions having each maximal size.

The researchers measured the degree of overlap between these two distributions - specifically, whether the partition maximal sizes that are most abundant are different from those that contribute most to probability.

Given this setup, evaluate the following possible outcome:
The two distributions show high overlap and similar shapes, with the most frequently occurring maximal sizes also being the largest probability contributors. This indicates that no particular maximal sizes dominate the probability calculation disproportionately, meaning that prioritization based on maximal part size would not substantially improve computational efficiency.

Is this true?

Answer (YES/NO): YES